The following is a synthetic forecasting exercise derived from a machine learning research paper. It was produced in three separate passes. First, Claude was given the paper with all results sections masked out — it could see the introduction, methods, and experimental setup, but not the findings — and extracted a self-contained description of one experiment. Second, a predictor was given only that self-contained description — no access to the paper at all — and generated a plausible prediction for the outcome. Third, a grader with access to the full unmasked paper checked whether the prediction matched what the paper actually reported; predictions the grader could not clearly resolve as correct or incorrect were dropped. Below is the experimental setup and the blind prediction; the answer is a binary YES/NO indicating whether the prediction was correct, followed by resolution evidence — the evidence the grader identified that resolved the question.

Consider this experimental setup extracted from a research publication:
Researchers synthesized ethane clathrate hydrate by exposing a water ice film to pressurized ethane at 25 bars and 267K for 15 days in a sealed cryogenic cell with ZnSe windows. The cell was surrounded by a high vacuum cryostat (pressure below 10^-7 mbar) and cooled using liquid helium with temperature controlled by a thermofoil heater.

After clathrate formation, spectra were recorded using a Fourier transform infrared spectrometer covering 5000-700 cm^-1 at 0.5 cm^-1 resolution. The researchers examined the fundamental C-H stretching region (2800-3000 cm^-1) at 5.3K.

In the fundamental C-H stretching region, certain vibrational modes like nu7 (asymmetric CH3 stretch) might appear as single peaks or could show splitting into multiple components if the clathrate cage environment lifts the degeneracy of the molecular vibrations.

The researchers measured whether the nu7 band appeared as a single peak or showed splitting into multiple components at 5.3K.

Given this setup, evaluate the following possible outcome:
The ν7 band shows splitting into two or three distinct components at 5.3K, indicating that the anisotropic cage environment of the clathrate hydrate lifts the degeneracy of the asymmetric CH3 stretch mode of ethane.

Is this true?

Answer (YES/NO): YES